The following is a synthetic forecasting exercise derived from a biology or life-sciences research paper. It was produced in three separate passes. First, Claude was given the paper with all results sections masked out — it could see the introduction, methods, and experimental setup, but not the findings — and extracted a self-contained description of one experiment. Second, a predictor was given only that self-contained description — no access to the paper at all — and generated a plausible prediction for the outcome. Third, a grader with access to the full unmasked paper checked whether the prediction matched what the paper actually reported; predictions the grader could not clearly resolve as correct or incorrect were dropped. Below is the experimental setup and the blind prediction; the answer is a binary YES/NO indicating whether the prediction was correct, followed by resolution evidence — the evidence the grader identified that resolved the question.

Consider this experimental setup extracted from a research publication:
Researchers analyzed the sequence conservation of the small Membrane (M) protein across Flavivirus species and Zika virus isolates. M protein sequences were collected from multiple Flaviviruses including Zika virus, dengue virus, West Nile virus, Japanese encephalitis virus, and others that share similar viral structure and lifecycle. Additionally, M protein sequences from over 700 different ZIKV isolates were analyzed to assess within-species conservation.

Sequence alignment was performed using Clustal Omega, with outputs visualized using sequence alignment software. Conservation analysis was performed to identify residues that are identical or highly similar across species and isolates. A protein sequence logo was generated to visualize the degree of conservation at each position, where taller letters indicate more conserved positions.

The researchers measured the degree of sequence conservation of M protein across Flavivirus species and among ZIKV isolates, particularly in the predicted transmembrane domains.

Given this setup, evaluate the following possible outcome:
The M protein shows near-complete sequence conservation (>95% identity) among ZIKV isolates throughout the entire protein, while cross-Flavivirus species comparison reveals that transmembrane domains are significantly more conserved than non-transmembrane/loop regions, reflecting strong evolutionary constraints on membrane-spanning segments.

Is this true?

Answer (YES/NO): NO